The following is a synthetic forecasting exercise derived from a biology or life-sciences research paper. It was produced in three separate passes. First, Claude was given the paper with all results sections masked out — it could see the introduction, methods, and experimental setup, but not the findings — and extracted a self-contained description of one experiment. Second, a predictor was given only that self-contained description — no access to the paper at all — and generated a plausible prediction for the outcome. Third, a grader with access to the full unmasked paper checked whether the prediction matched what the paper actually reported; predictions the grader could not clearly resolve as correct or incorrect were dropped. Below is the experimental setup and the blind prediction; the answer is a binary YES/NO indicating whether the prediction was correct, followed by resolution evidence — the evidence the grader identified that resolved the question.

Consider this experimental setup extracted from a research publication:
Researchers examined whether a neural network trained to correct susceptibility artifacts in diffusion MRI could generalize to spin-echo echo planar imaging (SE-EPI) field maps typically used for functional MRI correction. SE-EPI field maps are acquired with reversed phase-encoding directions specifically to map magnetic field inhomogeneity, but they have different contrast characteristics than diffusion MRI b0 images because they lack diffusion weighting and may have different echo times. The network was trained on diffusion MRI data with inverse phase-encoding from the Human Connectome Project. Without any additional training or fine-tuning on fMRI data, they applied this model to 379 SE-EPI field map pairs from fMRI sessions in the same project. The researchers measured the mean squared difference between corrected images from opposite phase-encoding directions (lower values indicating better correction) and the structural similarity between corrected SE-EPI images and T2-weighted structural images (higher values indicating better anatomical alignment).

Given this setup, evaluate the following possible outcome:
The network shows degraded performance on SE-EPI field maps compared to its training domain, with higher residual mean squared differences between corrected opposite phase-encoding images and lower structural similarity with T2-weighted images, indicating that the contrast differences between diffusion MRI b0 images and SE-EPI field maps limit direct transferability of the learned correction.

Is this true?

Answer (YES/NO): NO